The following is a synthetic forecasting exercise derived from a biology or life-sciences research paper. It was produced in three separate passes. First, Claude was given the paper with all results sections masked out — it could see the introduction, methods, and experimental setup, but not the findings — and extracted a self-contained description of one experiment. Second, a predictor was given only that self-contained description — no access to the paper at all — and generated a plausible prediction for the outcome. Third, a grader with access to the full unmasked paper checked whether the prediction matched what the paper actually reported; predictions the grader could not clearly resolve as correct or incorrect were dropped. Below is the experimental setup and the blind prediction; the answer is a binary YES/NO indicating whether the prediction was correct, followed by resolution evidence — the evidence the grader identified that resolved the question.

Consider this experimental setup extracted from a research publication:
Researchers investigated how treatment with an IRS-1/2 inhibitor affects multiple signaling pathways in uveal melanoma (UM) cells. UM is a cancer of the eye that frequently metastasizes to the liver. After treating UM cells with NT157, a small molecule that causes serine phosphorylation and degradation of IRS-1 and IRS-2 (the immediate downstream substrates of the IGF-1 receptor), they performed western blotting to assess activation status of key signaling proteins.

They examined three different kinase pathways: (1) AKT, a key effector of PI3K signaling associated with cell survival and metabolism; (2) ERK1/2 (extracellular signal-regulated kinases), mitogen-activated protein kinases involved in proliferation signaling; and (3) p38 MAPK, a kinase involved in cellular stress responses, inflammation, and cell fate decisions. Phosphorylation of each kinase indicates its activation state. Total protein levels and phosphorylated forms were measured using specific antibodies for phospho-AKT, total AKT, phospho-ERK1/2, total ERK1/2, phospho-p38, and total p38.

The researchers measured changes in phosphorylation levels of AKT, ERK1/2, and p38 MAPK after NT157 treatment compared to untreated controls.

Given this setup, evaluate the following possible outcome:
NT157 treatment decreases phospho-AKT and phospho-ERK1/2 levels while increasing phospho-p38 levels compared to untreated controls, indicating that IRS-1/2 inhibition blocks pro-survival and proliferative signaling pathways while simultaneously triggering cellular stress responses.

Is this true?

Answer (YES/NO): NO